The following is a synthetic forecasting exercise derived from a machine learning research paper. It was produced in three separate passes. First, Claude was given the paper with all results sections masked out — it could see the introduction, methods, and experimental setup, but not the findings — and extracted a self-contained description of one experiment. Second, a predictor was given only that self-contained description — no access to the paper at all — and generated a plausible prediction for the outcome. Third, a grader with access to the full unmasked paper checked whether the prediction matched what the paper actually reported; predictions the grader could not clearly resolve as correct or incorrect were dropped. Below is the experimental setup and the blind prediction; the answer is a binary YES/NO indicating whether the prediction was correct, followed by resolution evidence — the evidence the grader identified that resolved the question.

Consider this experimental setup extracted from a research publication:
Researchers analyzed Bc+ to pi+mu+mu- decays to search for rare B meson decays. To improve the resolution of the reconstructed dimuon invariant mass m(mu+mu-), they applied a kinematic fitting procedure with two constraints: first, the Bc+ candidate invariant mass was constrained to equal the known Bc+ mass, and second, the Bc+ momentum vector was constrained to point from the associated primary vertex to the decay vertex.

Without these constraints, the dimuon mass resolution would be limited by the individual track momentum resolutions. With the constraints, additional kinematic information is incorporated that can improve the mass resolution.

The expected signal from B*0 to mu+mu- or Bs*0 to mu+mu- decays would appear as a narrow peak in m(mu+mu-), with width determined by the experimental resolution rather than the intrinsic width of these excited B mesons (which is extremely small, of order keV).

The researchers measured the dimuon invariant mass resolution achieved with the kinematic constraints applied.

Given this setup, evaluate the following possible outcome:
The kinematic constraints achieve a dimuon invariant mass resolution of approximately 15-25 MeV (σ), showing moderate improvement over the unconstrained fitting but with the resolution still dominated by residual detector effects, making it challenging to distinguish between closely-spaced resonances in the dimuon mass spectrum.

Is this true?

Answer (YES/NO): NO